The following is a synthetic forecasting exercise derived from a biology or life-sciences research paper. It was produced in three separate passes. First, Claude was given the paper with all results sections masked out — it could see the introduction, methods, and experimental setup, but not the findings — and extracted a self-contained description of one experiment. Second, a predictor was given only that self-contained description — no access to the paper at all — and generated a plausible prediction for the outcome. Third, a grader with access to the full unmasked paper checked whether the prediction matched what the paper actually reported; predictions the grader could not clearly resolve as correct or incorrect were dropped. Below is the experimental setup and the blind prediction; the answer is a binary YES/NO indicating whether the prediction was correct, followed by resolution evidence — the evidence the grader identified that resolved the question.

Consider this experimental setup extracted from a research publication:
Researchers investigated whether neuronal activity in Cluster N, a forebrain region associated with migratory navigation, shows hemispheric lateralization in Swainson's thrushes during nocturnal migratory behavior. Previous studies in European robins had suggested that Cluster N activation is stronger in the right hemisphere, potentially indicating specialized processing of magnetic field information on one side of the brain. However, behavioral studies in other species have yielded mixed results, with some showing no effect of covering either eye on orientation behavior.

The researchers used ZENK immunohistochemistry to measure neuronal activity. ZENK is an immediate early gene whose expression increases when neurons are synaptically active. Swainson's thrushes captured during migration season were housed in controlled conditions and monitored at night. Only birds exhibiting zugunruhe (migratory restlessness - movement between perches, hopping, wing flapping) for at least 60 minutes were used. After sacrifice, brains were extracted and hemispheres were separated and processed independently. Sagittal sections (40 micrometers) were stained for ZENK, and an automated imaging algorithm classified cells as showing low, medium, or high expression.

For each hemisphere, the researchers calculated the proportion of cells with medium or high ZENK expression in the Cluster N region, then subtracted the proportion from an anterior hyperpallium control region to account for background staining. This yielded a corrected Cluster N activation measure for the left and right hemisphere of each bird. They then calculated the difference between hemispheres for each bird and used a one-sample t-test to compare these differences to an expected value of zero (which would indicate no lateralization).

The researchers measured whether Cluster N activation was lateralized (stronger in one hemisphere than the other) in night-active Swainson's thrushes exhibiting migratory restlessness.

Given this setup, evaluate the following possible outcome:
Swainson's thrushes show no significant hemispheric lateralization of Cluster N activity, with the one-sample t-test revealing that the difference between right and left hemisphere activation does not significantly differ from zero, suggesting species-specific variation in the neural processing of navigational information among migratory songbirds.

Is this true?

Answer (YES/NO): YES